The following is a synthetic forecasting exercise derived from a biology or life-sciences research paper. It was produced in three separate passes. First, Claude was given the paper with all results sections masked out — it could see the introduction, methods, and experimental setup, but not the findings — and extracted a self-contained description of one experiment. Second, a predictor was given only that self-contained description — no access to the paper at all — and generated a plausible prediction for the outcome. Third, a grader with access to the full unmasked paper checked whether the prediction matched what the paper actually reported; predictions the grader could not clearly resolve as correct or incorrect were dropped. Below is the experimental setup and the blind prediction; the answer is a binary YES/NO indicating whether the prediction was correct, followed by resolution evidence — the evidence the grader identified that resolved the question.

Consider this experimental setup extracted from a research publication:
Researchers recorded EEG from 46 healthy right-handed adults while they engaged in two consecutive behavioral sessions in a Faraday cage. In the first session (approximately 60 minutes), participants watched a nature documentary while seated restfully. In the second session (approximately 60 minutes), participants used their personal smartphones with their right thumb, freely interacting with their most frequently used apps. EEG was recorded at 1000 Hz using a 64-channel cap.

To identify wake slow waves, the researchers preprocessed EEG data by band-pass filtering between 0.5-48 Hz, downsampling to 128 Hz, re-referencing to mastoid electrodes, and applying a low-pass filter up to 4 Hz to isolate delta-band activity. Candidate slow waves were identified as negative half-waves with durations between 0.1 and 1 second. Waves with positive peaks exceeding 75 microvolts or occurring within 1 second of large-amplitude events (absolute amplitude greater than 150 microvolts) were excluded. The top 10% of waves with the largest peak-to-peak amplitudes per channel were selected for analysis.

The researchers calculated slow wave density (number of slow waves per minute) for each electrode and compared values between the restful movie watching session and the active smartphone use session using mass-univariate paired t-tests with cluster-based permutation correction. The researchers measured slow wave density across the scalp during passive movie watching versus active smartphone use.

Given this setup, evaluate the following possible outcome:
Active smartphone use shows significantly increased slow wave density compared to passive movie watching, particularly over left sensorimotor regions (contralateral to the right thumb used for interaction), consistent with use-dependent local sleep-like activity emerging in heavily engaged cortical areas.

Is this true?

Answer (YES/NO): NO